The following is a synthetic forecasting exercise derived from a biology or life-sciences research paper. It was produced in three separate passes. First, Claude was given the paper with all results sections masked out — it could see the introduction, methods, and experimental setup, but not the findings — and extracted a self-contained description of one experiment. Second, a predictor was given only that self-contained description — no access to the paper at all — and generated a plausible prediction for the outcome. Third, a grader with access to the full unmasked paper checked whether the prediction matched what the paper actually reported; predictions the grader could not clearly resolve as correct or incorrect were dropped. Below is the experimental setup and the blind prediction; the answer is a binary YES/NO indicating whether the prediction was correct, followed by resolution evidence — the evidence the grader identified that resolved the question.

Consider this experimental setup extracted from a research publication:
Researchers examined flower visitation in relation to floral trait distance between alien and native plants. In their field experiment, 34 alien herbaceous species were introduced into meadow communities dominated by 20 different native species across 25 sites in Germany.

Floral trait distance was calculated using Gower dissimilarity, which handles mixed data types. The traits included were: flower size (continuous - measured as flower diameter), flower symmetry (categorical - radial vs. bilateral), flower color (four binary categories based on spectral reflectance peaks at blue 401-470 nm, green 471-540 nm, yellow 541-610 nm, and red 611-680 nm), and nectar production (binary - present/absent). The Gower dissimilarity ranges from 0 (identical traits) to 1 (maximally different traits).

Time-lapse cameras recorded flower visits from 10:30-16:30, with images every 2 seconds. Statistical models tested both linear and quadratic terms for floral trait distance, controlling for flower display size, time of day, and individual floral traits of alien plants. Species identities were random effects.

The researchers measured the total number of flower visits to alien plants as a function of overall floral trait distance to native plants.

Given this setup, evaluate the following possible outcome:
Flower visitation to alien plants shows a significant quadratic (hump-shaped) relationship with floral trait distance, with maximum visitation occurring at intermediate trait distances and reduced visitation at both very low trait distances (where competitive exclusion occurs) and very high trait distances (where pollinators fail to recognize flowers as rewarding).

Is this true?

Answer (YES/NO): YES